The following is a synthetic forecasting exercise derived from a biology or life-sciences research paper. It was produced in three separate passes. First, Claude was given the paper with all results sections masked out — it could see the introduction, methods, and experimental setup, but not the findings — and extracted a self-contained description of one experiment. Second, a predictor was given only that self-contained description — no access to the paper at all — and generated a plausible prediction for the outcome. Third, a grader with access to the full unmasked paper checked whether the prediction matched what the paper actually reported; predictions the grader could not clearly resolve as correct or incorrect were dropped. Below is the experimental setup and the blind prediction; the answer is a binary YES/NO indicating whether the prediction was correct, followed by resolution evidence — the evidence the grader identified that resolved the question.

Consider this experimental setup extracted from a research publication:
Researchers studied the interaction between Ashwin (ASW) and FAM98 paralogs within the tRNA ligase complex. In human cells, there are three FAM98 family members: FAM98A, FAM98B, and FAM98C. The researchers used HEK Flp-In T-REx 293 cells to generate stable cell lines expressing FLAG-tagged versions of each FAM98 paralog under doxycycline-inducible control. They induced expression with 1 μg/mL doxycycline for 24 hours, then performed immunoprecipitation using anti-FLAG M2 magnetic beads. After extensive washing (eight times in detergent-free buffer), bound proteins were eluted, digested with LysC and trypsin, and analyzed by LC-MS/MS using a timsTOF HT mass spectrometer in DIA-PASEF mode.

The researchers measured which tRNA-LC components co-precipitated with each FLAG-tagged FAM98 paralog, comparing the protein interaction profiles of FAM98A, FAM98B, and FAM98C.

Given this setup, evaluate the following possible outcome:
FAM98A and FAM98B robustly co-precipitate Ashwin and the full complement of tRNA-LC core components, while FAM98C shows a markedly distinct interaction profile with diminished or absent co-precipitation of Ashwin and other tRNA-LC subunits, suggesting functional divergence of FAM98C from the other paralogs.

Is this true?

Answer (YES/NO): NO